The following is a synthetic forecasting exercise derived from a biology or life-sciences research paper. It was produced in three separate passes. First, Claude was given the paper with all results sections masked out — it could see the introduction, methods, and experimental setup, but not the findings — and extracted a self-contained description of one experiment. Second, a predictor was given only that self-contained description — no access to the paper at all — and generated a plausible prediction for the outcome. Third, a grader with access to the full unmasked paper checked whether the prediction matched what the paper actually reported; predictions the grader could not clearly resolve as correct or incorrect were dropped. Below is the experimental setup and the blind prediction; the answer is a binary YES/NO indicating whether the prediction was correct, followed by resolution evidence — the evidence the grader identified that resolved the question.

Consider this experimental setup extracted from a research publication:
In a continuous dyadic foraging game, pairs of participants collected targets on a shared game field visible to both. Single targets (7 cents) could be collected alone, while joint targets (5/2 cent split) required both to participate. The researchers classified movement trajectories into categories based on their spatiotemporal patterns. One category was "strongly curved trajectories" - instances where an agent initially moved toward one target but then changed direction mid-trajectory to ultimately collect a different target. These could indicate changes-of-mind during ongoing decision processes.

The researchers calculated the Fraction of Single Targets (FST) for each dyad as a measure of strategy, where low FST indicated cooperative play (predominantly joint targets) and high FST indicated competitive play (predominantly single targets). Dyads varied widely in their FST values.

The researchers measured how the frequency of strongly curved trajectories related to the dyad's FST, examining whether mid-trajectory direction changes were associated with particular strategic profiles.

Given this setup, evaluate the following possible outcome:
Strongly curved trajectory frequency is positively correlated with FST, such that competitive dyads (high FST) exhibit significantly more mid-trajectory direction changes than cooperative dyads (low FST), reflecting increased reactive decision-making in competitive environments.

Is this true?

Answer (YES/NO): NO